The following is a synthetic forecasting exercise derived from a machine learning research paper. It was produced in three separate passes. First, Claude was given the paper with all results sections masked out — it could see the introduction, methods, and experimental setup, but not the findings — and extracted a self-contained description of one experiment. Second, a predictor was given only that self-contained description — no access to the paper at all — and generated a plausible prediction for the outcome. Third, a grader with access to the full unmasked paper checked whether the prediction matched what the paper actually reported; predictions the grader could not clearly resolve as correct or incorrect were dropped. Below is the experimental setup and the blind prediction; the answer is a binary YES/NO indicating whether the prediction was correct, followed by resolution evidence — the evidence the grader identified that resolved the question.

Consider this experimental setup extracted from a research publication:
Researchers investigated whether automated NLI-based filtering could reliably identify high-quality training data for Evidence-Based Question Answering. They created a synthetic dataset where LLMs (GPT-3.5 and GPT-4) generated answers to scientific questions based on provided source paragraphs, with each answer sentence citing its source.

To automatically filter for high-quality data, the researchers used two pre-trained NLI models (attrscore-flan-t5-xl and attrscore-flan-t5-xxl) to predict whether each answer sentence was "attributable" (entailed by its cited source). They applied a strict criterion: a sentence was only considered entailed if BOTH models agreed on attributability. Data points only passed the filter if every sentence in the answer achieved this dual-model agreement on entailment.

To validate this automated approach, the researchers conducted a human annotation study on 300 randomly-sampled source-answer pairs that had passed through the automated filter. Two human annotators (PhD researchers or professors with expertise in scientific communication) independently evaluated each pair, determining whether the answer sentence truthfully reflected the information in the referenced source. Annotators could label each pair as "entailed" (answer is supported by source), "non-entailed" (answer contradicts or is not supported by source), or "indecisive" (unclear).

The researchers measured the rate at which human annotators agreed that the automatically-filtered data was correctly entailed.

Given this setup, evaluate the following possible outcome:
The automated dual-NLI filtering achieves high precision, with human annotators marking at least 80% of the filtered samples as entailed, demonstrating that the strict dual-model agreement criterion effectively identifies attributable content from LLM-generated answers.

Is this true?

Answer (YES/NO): YES